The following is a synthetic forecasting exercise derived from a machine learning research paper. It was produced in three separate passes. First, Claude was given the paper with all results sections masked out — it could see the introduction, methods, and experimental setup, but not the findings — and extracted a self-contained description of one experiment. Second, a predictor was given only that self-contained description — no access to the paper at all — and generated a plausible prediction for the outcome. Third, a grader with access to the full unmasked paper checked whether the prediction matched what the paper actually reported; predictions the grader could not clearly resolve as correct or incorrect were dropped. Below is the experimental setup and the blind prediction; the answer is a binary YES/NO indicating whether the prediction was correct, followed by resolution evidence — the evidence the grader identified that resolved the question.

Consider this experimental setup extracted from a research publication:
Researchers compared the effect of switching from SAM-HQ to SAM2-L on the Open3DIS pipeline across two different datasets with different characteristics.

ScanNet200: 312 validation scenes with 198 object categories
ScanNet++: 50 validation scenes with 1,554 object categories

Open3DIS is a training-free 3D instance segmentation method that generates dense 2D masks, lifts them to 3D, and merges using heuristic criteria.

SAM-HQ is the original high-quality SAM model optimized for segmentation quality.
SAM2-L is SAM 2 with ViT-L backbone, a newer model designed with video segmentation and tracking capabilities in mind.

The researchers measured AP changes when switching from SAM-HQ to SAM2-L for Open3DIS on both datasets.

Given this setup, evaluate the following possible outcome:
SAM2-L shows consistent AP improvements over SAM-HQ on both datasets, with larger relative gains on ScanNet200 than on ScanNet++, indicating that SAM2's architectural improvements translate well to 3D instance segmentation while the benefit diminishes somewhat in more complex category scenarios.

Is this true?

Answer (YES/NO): NO